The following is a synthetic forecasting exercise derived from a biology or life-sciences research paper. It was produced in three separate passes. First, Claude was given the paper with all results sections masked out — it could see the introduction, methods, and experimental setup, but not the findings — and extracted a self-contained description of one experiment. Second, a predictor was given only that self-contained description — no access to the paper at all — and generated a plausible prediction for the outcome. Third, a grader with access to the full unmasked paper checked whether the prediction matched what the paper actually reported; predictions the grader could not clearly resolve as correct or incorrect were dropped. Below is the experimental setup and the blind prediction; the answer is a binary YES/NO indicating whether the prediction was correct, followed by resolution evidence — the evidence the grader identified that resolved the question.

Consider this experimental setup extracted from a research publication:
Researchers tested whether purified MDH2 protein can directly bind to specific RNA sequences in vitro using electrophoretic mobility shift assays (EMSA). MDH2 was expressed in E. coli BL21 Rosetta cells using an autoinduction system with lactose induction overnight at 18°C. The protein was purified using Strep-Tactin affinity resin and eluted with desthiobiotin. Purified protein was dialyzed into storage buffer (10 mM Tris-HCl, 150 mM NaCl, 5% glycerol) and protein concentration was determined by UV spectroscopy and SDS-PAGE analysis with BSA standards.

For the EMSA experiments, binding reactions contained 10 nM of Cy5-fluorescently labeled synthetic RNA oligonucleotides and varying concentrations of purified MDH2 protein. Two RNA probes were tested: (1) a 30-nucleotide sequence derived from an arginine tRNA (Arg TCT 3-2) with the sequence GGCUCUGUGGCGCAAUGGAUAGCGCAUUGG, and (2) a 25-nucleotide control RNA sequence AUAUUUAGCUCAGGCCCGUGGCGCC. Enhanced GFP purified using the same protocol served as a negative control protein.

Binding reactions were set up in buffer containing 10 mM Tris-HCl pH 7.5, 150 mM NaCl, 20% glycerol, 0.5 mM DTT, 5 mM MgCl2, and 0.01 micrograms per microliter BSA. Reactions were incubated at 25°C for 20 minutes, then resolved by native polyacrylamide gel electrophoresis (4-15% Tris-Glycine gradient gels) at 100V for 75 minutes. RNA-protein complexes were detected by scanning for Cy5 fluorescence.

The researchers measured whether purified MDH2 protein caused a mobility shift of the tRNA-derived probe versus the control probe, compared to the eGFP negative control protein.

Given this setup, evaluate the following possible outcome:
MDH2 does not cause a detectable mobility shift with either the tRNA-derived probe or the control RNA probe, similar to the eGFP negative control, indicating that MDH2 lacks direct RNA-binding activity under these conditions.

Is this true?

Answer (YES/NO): NO